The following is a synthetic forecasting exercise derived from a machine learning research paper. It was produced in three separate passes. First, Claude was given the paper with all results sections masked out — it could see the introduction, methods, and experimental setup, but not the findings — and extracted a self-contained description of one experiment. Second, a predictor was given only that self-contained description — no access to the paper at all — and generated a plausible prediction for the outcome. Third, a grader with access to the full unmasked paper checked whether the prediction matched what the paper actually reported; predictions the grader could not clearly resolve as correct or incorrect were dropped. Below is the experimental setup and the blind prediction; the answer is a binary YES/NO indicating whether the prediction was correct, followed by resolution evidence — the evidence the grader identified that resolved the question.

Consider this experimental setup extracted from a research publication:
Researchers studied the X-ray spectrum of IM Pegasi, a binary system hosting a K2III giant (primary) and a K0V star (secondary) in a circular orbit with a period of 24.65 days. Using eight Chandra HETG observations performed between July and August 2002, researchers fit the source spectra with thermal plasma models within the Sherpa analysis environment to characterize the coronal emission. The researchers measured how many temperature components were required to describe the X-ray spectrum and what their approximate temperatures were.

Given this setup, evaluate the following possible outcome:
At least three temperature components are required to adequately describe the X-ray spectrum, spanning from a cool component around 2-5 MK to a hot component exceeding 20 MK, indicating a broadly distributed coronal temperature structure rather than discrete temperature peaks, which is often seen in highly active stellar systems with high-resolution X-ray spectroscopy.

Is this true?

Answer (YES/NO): NO